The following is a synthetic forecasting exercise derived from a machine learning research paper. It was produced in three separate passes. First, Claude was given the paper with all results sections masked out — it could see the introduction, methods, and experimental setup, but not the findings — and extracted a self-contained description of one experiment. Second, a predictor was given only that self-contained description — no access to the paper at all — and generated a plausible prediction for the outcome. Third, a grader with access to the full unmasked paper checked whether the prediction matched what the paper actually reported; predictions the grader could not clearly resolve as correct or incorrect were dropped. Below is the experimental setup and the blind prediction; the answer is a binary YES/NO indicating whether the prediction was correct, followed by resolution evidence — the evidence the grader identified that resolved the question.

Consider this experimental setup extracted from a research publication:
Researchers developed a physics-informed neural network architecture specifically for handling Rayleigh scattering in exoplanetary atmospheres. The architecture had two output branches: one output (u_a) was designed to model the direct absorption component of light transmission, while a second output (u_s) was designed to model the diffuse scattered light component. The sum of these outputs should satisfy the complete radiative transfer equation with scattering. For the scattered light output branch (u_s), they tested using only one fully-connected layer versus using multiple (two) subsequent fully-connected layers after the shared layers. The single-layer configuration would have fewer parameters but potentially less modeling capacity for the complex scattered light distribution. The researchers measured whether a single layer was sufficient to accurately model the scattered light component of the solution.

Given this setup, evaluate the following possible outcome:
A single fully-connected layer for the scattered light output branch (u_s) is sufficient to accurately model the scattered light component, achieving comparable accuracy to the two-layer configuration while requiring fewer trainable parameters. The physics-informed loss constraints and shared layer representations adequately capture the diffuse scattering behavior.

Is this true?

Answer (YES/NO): NO